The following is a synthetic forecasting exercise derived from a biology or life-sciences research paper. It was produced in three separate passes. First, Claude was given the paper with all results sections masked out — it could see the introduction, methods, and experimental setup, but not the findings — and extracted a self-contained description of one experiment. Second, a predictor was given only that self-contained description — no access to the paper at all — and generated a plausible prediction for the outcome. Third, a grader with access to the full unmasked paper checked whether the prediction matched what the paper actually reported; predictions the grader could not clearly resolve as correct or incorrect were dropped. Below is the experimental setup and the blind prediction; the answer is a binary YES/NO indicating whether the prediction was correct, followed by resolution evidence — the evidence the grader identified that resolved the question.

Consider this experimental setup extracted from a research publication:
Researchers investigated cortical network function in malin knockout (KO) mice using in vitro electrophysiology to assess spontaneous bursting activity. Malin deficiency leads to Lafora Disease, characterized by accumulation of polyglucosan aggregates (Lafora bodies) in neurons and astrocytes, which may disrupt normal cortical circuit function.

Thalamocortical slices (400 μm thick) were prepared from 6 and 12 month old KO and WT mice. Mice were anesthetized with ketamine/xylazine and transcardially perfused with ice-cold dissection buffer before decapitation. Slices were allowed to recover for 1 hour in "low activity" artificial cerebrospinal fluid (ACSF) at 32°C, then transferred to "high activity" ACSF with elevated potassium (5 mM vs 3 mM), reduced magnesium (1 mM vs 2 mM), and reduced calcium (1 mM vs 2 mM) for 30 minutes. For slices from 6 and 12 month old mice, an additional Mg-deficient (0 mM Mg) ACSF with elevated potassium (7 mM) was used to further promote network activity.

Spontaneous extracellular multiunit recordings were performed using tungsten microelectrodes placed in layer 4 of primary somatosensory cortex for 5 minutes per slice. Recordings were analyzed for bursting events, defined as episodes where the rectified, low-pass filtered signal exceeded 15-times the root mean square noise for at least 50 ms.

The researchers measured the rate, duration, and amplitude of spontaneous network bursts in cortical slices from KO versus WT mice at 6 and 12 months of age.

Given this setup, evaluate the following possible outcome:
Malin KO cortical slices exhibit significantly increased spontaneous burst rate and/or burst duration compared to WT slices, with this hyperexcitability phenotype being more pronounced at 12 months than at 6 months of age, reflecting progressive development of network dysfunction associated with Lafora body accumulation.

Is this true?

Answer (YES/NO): NO